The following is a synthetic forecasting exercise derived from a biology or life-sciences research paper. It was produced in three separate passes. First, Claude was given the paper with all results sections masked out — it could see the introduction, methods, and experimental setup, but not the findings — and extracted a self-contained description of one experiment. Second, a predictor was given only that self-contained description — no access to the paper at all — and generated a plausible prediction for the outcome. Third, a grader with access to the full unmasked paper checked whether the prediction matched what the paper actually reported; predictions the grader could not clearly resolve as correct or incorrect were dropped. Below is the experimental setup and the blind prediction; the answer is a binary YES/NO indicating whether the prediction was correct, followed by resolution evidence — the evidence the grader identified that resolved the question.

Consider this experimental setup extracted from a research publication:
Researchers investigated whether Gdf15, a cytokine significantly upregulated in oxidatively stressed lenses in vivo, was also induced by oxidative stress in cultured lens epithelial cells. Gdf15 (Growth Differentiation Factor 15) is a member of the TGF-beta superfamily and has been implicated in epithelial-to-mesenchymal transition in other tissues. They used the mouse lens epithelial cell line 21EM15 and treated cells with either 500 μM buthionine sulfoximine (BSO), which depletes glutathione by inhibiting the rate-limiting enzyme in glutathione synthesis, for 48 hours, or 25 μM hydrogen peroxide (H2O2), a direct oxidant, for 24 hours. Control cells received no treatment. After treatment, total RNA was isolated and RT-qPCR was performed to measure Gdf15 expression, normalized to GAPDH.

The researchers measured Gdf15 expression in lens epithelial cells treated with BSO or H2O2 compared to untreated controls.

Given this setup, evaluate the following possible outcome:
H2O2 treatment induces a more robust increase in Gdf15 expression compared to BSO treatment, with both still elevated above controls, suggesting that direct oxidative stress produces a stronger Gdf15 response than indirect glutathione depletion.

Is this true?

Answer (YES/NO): NO